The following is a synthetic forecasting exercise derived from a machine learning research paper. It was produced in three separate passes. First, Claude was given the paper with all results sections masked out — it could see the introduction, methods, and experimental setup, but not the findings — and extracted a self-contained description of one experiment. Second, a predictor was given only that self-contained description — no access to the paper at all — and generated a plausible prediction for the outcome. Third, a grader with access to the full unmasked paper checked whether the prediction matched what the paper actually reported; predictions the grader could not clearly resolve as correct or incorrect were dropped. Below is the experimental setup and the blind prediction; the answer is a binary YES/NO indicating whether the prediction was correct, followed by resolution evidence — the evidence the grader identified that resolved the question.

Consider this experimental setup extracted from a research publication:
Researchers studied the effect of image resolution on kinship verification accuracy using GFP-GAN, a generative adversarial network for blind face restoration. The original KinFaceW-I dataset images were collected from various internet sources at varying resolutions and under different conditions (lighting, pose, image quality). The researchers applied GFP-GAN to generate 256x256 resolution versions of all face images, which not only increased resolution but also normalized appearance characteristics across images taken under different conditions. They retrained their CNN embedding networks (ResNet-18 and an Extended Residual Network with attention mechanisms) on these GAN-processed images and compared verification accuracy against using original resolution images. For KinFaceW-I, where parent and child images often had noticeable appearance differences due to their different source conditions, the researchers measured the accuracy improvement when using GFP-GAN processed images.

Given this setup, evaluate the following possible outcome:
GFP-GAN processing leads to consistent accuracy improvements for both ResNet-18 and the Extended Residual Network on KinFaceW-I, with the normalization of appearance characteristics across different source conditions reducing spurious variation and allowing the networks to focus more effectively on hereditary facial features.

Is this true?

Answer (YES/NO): YES